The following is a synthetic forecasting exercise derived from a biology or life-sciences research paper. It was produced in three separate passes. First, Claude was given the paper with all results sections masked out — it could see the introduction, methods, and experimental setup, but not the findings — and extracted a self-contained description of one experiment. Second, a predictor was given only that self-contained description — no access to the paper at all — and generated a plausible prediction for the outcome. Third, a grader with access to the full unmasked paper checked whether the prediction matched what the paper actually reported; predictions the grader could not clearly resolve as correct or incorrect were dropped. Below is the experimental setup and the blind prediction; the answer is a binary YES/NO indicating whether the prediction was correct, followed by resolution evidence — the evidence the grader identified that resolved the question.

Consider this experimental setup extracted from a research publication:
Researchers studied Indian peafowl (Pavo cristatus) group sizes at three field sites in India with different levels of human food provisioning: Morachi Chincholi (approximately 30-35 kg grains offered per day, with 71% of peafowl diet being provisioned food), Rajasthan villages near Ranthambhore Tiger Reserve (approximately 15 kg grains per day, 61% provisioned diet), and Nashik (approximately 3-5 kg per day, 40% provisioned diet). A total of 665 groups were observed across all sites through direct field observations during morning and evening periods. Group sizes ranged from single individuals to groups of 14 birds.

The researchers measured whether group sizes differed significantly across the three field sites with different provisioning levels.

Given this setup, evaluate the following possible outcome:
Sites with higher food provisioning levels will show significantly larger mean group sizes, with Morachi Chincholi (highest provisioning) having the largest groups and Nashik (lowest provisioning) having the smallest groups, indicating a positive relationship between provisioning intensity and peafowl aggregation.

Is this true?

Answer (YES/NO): NO